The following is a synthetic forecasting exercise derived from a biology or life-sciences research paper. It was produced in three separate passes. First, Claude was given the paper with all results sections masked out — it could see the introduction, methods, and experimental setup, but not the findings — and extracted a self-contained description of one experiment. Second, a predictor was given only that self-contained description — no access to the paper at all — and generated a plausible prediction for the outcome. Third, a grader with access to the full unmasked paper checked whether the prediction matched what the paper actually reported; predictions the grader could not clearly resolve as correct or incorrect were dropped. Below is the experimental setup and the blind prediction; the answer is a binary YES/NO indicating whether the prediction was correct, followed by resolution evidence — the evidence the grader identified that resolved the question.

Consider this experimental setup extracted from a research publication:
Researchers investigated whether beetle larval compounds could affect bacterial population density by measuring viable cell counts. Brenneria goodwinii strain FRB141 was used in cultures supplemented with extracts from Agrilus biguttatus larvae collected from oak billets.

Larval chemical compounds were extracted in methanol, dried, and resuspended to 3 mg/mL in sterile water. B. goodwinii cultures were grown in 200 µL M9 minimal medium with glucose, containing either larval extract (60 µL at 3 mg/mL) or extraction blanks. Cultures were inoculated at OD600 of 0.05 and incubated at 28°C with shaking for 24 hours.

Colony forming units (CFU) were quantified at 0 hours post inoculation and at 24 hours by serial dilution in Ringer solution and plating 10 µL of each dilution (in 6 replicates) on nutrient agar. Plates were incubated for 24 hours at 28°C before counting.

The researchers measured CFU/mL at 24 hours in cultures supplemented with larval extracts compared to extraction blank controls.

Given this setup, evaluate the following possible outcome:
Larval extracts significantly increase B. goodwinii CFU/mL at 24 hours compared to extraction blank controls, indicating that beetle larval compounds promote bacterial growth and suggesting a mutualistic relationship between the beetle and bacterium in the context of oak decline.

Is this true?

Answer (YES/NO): YES